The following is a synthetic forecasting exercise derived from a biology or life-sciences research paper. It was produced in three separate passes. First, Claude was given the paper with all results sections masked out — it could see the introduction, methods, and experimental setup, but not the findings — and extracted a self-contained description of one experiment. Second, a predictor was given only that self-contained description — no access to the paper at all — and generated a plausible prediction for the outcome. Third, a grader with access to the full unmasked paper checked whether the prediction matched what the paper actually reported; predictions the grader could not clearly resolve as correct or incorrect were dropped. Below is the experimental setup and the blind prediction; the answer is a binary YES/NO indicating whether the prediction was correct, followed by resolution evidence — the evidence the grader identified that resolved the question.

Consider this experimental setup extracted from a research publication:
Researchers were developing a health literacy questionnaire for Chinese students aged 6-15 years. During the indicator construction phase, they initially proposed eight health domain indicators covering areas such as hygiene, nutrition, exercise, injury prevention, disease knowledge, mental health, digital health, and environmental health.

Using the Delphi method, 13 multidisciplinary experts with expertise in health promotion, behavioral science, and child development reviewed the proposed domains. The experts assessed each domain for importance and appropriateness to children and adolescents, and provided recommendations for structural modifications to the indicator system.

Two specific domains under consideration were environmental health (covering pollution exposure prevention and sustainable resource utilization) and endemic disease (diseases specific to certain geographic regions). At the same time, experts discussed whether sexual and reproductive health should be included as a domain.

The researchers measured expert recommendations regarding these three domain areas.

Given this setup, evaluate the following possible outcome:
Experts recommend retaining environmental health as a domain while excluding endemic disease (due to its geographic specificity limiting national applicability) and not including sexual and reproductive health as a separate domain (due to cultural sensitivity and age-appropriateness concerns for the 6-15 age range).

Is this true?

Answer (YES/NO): NO